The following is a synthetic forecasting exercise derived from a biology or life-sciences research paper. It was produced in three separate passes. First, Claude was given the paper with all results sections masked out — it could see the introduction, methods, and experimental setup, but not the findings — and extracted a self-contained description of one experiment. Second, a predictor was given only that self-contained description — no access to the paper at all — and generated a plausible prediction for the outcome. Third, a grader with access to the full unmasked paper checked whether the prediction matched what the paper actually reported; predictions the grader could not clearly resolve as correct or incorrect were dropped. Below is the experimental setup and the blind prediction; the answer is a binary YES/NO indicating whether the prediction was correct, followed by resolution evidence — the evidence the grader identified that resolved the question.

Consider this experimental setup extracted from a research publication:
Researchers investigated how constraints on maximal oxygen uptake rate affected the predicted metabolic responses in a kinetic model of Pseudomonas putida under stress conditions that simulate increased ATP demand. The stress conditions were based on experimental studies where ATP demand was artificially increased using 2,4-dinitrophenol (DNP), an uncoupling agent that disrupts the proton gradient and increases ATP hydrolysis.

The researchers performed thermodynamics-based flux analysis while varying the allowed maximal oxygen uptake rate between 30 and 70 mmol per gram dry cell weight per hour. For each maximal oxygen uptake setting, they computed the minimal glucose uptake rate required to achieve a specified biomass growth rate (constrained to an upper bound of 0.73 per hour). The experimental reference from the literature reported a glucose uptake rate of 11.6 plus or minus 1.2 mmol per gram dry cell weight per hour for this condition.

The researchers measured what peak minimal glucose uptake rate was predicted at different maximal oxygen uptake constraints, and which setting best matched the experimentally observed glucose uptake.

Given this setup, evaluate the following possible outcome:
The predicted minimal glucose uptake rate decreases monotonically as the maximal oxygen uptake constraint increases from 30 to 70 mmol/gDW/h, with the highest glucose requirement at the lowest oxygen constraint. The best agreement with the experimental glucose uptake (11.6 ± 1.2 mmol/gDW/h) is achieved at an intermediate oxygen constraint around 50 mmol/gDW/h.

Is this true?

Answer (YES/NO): NO